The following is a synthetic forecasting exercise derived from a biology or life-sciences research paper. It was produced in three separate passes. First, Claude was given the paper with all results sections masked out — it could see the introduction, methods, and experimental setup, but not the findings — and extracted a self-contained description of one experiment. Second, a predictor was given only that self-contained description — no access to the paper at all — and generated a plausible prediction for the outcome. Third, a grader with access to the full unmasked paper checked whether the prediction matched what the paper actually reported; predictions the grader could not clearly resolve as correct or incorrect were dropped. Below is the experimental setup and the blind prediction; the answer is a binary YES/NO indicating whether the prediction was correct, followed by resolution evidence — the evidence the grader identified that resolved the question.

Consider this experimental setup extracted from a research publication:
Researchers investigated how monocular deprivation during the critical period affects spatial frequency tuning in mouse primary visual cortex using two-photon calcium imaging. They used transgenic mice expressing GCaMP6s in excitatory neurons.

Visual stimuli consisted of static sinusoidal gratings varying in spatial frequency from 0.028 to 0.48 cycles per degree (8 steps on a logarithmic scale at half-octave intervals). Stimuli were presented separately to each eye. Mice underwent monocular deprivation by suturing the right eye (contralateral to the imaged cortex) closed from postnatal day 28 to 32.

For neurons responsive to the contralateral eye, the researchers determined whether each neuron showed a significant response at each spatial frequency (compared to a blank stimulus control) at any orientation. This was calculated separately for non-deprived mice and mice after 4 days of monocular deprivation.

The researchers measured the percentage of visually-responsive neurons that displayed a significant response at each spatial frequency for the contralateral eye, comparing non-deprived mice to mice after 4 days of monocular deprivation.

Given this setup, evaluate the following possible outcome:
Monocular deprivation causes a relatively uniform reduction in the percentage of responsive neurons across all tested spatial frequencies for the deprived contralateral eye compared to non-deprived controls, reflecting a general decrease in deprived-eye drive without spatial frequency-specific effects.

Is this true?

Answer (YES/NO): YES